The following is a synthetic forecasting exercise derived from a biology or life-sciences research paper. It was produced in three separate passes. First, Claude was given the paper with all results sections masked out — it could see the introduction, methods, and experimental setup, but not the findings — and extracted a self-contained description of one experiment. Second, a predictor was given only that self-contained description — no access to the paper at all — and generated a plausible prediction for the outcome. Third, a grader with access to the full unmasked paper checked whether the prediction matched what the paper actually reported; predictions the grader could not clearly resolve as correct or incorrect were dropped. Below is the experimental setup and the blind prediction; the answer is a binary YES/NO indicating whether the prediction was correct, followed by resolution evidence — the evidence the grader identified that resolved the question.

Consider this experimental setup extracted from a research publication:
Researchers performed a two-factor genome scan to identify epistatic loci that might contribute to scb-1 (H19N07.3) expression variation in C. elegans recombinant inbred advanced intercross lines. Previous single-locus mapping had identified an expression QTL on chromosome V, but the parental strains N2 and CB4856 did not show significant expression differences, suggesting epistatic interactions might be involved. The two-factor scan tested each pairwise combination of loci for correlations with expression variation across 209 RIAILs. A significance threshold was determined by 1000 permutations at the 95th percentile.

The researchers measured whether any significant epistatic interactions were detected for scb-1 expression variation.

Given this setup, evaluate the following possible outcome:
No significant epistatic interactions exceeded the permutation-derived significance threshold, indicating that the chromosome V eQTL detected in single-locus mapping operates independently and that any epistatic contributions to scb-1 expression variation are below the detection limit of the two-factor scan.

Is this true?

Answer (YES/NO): NO